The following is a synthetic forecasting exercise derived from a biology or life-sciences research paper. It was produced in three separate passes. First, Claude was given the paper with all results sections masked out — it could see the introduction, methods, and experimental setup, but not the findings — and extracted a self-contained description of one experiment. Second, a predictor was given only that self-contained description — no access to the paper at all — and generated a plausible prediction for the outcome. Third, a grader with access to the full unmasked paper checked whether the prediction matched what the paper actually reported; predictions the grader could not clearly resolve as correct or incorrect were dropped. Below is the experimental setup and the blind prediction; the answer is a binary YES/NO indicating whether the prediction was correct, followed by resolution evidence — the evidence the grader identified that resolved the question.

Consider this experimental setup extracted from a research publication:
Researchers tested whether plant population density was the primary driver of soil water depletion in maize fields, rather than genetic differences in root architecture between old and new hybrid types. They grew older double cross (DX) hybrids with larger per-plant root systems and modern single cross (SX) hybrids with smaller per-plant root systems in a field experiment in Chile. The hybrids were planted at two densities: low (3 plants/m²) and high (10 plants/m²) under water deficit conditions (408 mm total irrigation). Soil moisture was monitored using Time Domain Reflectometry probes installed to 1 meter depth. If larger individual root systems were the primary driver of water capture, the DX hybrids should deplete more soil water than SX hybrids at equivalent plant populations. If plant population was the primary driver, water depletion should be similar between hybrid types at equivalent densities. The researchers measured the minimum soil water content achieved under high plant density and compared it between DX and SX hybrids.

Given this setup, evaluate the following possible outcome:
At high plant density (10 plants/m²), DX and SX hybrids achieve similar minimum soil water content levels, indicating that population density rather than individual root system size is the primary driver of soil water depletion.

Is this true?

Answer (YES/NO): YES